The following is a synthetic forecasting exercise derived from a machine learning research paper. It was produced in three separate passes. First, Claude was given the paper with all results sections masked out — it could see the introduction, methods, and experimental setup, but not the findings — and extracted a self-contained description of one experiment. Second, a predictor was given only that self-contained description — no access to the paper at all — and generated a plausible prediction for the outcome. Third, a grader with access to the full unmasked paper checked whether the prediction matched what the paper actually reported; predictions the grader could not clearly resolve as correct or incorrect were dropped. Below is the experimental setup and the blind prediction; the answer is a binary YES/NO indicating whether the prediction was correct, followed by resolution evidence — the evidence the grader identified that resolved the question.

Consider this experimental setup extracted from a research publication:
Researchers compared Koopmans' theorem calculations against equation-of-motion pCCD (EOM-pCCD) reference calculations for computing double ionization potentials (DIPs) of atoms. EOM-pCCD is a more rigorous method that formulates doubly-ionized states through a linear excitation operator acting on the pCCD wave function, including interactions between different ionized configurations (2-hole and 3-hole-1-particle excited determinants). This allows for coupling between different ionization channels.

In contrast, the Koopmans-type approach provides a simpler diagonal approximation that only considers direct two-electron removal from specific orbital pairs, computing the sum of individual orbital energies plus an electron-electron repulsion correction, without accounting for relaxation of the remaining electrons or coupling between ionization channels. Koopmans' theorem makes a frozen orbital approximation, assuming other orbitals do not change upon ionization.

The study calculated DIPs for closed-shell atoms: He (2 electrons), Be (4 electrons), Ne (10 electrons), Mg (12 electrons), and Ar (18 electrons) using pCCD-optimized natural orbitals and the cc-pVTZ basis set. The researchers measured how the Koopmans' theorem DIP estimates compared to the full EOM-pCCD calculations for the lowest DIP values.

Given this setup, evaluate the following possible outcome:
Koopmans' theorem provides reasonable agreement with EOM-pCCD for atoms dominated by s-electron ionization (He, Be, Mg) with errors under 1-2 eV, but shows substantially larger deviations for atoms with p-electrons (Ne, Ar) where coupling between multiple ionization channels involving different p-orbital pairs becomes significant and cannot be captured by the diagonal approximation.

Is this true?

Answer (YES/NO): YES